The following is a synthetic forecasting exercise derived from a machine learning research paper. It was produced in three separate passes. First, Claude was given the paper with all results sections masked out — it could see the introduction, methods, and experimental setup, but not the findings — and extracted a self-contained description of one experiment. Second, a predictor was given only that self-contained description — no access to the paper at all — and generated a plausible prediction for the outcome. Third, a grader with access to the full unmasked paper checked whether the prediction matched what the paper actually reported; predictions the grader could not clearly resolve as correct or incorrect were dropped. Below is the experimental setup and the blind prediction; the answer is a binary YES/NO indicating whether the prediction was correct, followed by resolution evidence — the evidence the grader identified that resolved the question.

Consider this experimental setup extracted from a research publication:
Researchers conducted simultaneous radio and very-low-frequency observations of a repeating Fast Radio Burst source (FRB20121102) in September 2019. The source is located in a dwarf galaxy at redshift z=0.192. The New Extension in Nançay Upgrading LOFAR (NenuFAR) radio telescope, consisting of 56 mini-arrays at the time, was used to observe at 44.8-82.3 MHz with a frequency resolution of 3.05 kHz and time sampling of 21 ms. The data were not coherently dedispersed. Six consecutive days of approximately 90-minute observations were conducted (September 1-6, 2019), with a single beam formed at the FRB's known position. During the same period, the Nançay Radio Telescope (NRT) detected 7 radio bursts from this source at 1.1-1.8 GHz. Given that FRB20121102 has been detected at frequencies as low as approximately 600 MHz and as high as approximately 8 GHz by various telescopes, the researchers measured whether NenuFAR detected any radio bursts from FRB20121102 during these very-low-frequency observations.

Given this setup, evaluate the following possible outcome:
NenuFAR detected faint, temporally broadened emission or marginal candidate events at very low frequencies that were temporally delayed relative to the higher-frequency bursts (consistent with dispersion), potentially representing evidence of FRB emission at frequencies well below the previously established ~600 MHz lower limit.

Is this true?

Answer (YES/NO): NO